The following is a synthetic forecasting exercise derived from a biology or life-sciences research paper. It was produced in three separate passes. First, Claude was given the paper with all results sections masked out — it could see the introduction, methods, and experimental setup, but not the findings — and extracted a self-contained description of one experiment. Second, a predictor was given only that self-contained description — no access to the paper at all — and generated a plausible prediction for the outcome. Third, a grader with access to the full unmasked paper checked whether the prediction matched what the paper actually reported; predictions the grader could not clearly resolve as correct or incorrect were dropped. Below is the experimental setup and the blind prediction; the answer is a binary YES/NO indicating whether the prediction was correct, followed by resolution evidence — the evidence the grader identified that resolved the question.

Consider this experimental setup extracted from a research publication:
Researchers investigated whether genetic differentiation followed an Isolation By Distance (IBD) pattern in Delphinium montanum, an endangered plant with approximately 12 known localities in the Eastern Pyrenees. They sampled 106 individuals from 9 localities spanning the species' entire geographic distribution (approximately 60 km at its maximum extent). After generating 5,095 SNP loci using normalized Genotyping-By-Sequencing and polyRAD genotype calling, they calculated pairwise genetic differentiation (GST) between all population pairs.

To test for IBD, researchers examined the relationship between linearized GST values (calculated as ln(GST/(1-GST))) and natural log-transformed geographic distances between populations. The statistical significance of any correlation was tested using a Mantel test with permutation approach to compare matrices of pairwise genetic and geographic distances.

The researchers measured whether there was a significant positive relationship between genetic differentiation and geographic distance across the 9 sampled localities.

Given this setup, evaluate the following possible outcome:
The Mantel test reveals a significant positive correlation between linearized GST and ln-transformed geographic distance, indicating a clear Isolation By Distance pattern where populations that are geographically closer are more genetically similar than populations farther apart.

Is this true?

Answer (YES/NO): YES